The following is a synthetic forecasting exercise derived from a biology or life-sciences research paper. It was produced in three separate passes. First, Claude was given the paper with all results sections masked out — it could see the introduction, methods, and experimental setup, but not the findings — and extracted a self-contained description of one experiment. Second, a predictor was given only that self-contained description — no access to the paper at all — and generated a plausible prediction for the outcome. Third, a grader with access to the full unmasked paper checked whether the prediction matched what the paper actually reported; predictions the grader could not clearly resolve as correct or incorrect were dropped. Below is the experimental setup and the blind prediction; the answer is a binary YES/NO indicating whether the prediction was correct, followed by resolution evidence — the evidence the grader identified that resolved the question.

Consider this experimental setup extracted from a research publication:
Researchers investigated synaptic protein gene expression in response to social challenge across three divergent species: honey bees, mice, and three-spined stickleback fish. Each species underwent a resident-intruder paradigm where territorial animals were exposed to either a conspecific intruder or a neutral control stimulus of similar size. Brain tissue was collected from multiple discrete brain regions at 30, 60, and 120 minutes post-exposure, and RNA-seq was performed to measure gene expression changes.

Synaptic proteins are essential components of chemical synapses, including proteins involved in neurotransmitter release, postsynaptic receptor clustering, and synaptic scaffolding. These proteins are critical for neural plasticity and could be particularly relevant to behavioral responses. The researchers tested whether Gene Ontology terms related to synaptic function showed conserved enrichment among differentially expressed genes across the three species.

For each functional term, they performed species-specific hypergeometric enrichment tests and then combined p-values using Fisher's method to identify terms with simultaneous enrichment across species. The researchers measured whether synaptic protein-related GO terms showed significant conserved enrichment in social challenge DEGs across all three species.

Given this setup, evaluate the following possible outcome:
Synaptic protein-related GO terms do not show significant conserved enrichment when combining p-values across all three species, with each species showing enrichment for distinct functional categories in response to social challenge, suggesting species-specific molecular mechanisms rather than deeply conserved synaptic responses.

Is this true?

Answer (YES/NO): NO